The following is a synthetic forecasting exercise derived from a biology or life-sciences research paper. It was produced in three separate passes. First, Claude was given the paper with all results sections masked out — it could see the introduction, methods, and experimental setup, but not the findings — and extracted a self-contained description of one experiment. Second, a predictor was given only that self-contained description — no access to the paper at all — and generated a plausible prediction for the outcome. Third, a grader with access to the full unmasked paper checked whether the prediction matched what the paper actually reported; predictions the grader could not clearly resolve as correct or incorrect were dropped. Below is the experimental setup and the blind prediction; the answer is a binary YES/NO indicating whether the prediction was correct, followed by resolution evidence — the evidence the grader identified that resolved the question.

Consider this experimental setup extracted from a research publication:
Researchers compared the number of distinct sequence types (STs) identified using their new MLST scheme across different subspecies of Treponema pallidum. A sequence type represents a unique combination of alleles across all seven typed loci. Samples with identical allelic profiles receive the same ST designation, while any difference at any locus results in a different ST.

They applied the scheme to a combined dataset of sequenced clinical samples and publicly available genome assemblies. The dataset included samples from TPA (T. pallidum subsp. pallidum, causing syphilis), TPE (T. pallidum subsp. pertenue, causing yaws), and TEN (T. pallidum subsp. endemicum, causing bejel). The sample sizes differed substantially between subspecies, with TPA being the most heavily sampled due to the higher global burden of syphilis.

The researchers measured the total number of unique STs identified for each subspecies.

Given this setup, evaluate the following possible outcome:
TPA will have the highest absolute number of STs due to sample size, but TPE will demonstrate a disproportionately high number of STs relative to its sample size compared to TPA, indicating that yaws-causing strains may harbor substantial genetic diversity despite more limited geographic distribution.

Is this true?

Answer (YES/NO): YES